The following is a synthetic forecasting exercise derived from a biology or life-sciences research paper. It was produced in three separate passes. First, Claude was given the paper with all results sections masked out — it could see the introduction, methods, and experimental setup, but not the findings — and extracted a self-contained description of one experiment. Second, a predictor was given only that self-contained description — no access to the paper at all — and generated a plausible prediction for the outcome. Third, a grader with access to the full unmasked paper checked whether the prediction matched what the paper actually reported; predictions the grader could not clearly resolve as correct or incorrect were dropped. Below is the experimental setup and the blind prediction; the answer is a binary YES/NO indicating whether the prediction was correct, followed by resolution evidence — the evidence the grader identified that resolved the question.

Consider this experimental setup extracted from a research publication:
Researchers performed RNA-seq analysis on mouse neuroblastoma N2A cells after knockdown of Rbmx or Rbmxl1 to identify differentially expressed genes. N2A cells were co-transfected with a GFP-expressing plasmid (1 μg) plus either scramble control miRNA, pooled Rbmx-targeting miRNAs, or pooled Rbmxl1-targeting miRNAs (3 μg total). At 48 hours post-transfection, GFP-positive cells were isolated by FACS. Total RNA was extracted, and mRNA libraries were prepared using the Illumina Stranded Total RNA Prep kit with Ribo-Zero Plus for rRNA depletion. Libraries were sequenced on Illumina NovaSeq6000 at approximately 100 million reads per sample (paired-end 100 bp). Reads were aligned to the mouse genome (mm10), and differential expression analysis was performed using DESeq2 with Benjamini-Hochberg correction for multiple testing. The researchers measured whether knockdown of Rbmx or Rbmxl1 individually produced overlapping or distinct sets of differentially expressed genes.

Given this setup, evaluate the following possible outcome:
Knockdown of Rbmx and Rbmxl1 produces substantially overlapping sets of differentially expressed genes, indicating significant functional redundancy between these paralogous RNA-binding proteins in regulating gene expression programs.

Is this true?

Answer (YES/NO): YES